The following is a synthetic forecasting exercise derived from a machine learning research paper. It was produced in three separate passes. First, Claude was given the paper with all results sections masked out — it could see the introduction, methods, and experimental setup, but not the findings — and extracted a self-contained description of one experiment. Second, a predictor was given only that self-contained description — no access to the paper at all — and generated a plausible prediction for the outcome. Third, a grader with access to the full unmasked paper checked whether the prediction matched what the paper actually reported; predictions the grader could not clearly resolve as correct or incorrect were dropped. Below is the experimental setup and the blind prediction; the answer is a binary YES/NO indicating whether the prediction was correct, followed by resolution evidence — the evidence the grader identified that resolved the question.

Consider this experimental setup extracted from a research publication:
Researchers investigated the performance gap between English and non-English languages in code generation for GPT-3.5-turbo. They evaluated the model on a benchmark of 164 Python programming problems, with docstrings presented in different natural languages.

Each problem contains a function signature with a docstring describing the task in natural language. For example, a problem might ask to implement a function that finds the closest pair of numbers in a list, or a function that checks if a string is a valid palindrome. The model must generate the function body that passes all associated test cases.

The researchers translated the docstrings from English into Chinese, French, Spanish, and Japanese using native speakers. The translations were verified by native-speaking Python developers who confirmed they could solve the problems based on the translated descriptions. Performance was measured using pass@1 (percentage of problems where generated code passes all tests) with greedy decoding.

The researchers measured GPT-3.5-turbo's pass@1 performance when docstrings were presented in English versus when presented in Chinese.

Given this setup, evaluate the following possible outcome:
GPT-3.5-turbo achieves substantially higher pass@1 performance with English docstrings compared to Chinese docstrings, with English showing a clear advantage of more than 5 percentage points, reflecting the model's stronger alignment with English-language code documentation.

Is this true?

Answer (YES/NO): NO